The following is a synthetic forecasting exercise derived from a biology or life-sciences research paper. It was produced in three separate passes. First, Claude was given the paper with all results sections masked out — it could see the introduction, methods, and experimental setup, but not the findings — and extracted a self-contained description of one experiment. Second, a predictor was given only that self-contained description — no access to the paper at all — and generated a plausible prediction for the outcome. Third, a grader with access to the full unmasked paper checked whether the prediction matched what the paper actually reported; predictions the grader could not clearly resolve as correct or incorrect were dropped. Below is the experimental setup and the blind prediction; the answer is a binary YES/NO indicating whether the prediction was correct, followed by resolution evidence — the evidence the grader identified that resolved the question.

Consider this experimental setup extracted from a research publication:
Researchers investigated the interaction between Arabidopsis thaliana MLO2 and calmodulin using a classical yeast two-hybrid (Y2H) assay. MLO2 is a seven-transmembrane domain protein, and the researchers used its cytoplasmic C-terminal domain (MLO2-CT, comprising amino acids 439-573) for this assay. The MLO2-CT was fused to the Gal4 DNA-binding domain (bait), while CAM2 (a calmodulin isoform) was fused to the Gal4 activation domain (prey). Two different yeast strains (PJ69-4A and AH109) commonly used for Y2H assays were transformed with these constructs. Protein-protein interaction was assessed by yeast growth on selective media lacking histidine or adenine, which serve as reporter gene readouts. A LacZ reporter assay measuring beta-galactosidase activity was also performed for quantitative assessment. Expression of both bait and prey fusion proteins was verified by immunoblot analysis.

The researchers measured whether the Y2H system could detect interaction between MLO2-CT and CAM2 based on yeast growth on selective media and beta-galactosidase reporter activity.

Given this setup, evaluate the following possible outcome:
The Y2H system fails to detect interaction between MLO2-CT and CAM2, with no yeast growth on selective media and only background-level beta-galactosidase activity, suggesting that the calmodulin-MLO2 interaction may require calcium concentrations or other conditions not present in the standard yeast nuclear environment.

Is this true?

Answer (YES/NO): NO